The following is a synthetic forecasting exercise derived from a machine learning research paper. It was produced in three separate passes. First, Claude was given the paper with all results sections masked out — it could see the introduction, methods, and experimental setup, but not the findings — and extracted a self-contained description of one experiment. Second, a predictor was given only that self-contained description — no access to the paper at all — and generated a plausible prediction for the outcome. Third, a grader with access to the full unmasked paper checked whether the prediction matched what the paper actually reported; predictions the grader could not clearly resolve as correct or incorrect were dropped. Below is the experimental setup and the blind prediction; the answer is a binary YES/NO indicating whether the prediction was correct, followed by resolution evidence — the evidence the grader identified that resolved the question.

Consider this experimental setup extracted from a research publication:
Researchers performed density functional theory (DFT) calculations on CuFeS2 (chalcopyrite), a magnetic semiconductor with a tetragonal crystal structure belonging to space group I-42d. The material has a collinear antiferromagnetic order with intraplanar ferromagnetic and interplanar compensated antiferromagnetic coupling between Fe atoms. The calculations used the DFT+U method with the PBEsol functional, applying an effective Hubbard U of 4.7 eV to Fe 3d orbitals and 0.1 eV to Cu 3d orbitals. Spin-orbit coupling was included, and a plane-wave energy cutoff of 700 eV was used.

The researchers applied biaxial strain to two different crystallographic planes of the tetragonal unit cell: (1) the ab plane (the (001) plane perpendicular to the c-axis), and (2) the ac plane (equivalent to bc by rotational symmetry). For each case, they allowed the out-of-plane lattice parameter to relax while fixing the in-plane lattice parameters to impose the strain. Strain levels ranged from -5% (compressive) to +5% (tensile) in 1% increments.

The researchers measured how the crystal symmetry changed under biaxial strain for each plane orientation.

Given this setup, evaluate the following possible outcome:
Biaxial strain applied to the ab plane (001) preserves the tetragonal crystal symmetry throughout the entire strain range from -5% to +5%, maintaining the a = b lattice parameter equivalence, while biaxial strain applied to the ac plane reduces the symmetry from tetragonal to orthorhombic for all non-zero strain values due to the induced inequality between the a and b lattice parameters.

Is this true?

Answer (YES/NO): YES